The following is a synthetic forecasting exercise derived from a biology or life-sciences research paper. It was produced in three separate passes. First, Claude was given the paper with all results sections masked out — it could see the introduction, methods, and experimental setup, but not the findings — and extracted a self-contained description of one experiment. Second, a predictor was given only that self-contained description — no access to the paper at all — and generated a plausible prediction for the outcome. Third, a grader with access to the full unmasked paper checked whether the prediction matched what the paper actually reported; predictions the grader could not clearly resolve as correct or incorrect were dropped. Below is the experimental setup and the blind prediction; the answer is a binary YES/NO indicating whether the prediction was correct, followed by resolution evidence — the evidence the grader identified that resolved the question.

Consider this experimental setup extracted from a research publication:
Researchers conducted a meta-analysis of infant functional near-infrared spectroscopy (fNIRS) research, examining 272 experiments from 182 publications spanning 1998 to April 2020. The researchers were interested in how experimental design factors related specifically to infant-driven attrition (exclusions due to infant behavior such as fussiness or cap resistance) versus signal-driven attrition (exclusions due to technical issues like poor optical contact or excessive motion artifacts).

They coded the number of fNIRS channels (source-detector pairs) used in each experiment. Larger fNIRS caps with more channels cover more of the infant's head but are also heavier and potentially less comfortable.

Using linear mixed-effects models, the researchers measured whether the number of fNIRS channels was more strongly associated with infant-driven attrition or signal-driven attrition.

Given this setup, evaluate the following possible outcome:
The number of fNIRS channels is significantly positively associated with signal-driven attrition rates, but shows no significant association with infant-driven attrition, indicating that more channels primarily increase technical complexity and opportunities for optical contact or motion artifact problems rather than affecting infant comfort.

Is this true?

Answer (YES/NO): NO